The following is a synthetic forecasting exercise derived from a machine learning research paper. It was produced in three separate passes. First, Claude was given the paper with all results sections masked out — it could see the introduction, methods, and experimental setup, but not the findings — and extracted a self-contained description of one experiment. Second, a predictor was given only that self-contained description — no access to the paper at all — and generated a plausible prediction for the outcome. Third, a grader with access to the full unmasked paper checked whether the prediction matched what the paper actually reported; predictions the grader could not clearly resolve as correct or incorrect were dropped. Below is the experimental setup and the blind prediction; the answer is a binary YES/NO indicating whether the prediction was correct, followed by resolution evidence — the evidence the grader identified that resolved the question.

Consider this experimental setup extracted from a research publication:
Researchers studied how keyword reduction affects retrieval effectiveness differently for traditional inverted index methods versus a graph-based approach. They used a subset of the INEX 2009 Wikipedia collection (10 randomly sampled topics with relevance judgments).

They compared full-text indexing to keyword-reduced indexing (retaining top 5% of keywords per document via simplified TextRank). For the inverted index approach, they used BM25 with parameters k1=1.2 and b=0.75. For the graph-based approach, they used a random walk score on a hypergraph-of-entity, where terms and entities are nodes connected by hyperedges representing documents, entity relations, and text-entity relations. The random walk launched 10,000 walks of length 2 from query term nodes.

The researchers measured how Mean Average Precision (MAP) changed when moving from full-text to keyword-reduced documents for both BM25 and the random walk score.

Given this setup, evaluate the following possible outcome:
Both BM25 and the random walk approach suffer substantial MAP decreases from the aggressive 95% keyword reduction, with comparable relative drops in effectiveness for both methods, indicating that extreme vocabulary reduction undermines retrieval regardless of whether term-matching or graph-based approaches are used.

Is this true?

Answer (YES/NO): NO